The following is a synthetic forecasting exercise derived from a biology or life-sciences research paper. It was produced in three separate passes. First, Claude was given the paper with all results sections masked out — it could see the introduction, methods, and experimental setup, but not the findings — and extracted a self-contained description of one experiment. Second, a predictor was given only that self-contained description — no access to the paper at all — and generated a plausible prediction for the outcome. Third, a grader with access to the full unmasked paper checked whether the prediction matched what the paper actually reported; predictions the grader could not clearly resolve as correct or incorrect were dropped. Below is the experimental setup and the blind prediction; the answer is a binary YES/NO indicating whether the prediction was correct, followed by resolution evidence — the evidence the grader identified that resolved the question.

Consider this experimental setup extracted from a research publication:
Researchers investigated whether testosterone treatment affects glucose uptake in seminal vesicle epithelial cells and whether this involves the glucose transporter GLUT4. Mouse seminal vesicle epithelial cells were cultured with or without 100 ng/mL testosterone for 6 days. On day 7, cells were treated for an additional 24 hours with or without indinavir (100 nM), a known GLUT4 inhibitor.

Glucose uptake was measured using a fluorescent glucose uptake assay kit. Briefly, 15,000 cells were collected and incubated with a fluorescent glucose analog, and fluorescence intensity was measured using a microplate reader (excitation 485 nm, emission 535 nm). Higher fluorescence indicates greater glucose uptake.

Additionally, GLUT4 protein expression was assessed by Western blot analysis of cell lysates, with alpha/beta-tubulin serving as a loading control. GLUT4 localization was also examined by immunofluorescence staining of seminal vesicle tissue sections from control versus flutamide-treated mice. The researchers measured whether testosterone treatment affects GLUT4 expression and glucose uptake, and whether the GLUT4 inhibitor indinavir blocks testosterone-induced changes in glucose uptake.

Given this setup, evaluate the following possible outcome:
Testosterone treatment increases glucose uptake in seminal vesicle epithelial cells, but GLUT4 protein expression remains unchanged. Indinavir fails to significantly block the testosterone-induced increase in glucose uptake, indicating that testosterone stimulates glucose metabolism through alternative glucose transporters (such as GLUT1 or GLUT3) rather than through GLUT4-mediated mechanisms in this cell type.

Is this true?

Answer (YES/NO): NO